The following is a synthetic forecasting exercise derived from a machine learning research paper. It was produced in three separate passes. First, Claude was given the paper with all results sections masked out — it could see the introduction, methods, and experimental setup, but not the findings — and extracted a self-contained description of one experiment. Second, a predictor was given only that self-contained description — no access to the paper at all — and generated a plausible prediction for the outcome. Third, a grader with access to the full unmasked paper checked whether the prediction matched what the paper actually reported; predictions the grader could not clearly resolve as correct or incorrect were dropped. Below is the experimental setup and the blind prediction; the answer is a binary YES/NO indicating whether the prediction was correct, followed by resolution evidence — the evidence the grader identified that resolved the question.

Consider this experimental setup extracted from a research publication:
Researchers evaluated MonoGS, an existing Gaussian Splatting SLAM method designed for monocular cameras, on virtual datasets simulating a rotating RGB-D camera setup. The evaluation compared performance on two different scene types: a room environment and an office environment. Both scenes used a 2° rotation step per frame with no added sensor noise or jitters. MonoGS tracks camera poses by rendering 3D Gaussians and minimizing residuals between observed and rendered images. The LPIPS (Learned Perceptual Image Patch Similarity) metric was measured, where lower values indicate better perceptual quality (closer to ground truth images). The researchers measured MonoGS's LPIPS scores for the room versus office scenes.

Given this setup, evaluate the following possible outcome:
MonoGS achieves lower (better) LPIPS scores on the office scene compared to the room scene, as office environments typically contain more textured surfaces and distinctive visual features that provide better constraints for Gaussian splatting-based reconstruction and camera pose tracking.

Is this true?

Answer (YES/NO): NO